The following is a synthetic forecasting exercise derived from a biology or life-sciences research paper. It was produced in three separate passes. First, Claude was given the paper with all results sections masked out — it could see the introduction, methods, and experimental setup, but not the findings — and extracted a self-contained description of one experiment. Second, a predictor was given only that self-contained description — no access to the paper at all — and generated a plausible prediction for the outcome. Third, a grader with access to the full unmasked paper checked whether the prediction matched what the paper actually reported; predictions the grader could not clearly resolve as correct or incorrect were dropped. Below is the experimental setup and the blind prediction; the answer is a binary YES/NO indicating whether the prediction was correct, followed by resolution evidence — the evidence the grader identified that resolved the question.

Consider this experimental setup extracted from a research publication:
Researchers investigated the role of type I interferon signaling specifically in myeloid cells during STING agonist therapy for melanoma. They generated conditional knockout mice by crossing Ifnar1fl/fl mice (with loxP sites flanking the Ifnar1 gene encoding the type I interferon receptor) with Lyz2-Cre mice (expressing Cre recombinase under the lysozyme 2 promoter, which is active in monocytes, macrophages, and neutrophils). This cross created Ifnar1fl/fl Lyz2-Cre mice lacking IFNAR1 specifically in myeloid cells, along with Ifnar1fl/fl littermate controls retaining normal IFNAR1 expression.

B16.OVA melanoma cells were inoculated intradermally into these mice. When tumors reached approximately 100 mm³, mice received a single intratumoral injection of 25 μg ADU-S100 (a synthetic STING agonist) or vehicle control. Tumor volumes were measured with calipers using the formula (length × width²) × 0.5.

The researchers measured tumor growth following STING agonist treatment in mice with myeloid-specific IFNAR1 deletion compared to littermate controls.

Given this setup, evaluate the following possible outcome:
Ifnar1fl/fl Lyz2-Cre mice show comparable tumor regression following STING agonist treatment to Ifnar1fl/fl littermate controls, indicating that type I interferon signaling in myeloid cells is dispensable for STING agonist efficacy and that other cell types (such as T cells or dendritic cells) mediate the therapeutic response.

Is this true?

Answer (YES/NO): NO